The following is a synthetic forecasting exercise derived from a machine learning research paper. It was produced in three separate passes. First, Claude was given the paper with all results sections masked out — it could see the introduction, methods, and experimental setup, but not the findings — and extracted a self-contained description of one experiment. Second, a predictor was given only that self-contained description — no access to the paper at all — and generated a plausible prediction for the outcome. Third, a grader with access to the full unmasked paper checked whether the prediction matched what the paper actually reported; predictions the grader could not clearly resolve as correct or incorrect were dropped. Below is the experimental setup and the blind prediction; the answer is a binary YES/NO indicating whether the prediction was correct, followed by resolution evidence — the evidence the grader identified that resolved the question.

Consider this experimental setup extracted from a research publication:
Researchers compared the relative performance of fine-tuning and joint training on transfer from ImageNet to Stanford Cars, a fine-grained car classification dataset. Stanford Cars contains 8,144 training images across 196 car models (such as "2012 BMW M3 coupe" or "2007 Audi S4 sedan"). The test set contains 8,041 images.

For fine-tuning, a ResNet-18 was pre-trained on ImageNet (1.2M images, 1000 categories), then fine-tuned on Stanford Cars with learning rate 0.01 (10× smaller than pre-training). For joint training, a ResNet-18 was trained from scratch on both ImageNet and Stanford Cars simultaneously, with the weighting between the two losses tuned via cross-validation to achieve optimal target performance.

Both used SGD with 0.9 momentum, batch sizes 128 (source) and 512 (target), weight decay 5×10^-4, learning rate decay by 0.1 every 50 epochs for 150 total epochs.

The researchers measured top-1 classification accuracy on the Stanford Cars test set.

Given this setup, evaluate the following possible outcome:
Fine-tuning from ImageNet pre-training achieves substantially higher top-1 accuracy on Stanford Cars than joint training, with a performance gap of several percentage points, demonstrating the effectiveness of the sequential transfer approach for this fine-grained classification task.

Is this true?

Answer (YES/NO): YES